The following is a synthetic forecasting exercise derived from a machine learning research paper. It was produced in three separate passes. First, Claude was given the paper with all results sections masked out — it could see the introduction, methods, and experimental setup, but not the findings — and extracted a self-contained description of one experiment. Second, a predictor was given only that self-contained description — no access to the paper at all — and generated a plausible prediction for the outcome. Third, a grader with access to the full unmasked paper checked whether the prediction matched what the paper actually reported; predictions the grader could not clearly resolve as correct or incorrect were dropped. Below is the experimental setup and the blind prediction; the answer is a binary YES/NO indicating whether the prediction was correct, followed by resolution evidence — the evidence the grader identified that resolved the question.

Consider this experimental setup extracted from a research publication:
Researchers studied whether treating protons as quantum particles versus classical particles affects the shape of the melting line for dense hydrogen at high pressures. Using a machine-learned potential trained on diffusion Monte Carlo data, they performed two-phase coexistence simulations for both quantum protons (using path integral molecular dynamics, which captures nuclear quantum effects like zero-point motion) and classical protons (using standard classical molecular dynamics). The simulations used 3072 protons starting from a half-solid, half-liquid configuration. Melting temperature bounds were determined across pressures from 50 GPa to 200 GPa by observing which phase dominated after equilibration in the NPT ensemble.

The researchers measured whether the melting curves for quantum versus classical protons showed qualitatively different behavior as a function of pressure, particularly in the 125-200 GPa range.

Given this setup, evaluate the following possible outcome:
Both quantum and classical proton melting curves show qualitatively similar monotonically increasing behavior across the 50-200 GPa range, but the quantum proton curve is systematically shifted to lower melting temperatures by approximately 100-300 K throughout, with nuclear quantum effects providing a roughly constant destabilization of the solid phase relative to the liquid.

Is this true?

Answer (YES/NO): NO